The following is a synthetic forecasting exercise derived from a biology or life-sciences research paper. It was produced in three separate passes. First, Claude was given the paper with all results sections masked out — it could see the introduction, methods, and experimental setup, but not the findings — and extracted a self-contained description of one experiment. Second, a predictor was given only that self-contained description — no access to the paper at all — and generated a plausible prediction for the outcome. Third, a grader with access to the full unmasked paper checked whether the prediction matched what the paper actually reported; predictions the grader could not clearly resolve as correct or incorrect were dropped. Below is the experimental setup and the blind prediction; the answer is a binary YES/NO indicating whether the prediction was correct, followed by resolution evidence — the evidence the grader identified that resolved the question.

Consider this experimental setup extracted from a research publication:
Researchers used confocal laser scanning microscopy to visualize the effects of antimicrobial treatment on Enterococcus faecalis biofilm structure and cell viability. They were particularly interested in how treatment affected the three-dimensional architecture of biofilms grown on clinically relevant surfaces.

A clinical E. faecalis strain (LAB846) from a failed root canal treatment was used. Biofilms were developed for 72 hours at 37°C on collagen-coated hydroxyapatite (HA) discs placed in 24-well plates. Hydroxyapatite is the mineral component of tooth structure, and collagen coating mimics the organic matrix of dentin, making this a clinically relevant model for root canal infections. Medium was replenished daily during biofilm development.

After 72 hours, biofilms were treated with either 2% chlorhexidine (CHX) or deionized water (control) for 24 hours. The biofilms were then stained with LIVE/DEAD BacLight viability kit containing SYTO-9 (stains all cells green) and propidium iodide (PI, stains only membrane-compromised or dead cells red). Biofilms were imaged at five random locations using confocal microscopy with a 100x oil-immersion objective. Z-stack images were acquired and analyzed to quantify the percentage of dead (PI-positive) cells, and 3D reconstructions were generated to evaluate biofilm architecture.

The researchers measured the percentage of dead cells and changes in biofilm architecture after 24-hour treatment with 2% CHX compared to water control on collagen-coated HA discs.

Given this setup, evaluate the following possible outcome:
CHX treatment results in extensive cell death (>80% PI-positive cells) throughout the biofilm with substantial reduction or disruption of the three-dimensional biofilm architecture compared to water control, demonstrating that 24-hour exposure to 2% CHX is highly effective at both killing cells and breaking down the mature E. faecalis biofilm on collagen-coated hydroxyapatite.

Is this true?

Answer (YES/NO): NO